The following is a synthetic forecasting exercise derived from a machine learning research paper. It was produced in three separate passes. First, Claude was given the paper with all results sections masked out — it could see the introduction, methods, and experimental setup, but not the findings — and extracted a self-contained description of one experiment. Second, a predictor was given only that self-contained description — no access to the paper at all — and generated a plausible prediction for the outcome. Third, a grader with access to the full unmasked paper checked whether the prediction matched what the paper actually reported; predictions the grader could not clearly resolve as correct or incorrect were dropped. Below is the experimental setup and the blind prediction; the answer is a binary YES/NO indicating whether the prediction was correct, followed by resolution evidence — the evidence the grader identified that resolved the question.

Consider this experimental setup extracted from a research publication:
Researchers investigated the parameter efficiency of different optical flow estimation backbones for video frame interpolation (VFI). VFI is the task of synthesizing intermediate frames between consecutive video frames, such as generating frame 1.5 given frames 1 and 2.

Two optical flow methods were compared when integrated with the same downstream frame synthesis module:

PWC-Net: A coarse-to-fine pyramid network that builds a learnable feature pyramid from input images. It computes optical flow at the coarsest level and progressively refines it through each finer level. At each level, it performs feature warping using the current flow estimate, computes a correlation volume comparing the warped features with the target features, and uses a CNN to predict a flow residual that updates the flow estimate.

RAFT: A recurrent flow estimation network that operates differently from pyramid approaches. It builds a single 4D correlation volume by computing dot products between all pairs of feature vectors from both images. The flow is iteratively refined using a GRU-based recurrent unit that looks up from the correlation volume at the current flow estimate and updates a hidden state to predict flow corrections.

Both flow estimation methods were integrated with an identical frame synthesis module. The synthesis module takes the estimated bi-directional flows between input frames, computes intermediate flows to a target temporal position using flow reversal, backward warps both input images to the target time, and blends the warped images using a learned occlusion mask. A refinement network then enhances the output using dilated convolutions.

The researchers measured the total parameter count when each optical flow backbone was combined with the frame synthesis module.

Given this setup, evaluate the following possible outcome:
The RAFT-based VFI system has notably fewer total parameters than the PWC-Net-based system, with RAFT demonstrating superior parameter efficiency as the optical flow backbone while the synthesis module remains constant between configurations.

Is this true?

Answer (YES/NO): YES